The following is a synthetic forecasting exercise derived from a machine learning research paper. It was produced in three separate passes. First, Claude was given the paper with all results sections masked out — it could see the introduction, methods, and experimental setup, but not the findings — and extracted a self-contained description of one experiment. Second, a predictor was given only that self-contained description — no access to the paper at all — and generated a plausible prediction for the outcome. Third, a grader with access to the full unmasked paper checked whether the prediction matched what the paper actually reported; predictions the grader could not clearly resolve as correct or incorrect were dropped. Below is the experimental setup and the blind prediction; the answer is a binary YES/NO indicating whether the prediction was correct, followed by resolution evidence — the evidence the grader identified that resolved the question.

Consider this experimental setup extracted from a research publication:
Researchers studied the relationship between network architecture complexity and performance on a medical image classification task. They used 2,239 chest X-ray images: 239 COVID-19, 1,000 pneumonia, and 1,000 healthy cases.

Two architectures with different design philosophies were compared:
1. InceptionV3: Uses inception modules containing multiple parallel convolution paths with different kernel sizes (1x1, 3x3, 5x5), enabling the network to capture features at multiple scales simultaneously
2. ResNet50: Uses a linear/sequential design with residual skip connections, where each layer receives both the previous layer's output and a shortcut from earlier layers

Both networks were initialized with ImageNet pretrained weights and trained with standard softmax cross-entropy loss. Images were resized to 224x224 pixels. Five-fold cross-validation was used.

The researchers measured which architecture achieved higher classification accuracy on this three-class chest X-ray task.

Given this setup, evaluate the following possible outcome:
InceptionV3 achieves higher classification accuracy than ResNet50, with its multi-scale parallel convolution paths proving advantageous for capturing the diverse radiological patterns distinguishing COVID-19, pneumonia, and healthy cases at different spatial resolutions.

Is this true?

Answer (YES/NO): NO